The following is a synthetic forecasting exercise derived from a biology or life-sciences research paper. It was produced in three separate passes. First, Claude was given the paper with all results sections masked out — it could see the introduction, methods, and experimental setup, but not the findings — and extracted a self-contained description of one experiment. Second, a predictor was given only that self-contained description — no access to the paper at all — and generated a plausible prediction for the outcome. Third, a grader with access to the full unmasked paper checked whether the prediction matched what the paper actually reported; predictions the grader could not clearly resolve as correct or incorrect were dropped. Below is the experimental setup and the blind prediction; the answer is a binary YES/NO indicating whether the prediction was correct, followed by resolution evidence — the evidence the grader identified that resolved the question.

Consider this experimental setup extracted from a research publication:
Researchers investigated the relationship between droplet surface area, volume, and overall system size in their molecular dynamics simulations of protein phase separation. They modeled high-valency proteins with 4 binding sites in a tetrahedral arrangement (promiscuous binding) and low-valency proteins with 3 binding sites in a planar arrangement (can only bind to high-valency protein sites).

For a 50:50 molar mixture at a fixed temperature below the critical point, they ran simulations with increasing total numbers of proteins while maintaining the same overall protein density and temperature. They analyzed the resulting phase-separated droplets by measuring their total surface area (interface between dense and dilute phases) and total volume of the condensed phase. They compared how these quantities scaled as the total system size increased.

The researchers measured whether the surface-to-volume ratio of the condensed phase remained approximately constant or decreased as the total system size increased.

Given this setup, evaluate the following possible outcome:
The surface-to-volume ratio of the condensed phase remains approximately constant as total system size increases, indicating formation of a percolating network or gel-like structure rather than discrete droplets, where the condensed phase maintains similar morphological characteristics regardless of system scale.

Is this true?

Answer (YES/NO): NO